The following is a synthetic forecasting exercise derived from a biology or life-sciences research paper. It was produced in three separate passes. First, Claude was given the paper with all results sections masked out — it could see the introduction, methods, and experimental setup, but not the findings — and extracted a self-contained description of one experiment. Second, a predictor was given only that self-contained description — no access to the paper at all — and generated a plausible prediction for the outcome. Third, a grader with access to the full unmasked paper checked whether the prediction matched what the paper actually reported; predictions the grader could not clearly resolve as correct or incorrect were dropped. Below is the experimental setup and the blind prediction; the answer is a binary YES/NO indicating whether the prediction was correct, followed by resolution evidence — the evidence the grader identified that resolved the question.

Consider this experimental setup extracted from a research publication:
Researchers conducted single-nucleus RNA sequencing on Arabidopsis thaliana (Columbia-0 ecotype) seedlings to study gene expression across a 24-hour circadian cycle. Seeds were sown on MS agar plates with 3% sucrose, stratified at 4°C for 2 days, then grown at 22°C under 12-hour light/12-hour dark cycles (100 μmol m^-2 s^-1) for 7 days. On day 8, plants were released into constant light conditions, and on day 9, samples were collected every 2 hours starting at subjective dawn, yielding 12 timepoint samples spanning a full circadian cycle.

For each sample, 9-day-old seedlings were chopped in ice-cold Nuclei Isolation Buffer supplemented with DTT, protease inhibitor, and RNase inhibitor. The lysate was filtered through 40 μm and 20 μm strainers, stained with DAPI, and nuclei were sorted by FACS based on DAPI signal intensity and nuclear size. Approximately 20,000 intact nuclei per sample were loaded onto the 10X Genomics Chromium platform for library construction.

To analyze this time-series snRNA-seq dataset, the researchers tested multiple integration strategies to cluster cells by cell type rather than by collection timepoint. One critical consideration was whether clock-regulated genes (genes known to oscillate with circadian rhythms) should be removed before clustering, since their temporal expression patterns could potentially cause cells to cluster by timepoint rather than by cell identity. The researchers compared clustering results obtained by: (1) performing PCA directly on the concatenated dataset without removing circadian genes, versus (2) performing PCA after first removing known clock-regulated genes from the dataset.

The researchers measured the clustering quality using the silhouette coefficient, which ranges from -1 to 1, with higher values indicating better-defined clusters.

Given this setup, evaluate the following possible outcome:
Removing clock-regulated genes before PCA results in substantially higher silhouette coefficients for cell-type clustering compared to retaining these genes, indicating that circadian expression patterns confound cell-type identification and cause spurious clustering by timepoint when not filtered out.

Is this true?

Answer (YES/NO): NO